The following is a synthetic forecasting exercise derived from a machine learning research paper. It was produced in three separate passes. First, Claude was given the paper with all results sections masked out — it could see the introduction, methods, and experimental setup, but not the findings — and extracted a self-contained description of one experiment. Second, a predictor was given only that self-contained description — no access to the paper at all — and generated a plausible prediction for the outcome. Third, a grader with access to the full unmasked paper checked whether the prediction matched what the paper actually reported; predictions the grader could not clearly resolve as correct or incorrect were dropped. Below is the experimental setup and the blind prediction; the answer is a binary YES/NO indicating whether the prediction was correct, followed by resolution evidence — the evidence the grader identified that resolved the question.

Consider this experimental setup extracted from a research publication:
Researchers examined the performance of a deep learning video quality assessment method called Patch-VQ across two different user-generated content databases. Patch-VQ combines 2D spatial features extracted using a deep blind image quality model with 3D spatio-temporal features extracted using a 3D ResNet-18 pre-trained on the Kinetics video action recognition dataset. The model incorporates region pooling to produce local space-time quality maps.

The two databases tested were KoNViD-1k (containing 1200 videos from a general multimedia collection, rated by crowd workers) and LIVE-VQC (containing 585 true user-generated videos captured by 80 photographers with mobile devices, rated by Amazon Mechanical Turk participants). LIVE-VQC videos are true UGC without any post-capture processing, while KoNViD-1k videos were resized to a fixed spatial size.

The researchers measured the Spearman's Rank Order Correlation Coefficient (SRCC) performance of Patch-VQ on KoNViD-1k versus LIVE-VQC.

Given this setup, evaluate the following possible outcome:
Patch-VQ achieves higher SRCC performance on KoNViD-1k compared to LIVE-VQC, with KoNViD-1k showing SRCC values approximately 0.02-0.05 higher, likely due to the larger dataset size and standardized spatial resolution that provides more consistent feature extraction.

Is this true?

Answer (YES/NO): NO